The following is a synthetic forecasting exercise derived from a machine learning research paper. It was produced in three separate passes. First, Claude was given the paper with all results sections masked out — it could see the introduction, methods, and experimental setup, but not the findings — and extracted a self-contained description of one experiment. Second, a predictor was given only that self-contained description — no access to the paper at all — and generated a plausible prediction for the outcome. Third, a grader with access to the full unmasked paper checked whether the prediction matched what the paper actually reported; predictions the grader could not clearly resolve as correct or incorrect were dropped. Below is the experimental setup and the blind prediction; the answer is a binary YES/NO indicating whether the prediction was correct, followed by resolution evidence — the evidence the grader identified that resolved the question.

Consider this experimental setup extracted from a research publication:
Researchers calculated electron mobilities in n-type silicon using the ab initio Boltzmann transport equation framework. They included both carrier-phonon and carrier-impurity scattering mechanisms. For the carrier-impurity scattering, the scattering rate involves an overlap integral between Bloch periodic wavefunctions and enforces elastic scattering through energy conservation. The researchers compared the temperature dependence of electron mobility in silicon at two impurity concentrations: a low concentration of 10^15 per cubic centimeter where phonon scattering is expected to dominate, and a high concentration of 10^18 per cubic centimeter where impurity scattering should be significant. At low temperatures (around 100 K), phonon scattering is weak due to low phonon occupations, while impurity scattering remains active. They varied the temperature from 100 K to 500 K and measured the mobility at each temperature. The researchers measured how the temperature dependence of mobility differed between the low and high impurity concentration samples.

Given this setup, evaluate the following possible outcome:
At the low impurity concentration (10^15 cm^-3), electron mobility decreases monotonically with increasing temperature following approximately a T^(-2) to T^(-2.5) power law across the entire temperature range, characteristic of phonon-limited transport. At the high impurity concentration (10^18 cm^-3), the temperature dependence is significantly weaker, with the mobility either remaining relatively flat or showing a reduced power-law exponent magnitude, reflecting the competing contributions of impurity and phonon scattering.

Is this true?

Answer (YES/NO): NO